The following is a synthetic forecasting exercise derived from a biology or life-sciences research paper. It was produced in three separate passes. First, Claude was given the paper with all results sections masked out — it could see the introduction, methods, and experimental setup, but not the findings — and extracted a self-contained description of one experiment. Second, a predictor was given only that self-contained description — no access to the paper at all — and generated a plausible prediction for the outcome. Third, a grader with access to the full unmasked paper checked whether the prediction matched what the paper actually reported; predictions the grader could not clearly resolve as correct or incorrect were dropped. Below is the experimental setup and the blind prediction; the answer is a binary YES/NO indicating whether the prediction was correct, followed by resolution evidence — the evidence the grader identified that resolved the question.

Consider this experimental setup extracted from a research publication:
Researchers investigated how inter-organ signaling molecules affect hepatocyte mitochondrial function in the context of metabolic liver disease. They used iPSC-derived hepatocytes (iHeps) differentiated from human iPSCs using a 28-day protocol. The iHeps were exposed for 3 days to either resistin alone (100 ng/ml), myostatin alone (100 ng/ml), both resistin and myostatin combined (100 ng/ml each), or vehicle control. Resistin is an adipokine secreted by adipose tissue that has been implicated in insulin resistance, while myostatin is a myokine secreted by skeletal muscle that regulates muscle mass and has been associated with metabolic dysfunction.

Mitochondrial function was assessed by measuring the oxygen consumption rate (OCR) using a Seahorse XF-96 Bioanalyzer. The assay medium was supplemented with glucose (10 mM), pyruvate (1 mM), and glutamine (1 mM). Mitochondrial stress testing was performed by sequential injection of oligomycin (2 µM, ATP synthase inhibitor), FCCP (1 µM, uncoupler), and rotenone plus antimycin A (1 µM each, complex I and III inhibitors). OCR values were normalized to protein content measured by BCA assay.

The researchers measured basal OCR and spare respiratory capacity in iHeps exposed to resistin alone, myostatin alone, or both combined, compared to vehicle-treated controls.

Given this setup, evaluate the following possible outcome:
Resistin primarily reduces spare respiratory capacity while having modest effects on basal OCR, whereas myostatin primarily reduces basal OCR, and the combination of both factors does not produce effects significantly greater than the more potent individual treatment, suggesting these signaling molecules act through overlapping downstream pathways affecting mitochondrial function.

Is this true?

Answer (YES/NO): NO